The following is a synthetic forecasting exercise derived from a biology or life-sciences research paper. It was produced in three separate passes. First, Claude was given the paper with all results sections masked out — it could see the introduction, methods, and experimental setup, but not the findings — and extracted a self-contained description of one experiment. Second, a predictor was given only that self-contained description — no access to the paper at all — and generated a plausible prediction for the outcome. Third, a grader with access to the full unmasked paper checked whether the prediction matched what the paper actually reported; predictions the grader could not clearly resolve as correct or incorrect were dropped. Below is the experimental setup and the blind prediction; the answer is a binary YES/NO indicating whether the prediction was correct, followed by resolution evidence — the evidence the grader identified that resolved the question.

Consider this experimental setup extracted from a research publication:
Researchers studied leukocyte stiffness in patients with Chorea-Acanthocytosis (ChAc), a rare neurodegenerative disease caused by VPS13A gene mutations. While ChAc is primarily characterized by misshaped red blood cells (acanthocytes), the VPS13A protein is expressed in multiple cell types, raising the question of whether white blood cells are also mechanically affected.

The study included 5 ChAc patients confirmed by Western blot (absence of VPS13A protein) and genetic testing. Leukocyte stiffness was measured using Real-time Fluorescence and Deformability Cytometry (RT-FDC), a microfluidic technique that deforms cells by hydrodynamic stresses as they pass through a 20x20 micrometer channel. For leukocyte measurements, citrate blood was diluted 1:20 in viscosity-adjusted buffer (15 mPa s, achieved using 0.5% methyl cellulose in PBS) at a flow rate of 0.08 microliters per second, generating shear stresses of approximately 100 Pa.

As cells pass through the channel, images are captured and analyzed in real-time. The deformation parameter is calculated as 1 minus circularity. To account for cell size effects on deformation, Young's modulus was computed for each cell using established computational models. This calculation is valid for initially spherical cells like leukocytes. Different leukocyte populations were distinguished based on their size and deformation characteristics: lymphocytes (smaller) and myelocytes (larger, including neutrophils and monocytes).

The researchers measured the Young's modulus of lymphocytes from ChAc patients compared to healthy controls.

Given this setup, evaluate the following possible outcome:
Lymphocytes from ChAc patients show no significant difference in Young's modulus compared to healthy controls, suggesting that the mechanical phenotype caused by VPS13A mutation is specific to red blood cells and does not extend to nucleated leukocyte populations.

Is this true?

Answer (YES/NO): NO